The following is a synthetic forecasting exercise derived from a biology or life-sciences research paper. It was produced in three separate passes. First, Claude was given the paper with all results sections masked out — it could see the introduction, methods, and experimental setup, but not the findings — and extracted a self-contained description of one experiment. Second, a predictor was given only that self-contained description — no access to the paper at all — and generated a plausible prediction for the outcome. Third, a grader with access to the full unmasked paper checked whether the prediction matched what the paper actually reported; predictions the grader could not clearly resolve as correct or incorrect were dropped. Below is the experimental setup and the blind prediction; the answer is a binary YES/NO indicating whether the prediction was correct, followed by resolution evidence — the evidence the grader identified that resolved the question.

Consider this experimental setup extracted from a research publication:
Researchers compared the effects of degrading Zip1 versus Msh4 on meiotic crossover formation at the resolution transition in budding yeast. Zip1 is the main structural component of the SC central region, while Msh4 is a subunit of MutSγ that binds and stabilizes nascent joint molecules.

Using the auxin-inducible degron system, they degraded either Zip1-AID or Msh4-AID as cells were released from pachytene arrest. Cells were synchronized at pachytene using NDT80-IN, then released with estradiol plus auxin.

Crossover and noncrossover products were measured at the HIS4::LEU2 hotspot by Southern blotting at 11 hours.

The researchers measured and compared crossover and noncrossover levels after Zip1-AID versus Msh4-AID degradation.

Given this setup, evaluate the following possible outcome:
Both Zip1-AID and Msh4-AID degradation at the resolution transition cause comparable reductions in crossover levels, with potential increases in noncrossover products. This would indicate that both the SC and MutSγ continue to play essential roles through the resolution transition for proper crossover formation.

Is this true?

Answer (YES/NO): YES